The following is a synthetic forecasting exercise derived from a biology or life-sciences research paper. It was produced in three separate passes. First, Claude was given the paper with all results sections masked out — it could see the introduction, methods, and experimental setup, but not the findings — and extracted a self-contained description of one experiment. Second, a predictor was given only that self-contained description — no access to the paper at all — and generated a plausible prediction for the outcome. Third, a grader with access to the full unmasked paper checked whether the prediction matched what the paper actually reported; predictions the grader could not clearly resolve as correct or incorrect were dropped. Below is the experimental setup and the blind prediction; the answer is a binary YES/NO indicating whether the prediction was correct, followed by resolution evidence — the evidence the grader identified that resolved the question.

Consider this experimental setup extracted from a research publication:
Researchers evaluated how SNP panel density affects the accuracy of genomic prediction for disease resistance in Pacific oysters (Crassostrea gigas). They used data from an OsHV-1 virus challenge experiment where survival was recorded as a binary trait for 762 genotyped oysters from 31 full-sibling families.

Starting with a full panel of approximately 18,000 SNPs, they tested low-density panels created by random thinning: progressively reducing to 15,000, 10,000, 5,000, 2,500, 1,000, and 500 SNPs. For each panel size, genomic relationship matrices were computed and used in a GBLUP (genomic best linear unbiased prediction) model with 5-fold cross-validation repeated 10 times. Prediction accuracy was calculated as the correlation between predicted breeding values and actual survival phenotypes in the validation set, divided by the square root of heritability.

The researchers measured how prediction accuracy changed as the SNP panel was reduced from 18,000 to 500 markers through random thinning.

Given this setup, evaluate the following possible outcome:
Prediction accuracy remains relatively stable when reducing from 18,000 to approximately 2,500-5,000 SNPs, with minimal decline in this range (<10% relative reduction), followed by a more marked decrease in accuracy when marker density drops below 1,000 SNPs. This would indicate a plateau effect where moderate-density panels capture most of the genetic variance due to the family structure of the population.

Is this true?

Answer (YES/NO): NO